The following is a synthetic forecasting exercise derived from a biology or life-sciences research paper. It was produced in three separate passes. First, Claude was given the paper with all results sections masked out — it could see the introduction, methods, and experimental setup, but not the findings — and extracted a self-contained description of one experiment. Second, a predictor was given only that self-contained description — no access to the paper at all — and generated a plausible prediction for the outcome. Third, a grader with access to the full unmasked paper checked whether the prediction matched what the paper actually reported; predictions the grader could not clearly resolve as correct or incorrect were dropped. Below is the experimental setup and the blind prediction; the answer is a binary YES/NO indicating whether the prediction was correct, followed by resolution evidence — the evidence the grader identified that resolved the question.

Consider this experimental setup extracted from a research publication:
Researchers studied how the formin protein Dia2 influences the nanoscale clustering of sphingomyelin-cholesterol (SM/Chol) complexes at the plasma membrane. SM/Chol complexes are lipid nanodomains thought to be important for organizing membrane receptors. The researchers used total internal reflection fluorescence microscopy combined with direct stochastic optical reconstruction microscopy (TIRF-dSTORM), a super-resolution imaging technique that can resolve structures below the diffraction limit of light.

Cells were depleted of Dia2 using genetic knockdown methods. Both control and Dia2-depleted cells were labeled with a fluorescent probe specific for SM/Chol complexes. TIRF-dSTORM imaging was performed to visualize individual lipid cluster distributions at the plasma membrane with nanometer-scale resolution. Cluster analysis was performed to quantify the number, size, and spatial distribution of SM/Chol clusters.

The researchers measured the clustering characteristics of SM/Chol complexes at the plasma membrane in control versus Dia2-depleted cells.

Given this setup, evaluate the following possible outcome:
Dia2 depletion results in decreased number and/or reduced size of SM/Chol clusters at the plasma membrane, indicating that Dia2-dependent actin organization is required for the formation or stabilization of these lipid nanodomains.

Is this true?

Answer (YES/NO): YES